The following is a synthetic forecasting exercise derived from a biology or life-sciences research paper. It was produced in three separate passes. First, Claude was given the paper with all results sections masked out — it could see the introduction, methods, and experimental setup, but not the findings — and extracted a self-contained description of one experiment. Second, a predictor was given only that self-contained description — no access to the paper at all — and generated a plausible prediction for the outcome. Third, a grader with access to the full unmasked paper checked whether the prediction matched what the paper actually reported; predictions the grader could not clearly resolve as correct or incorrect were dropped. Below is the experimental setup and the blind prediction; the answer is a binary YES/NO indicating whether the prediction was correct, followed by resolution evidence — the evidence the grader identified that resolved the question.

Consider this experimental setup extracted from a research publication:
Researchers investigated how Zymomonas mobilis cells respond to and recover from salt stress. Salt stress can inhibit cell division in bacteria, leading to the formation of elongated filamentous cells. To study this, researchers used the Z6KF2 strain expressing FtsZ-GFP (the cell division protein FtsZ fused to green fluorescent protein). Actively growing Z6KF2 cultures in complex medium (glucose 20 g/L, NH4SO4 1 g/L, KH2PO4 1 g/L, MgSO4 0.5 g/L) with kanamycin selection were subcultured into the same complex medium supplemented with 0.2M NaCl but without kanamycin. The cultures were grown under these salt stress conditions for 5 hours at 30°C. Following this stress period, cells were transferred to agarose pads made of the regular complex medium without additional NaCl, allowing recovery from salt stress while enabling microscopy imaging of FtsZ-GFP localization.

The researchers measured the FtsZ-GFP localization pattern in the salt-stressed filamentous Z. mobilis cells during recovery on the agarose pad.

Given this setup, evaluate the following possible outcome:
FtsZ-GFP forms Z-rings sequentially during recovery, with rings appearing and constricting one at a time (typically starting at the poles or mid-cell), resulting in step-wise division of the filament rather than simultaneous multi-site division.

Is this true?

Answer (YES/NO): NO